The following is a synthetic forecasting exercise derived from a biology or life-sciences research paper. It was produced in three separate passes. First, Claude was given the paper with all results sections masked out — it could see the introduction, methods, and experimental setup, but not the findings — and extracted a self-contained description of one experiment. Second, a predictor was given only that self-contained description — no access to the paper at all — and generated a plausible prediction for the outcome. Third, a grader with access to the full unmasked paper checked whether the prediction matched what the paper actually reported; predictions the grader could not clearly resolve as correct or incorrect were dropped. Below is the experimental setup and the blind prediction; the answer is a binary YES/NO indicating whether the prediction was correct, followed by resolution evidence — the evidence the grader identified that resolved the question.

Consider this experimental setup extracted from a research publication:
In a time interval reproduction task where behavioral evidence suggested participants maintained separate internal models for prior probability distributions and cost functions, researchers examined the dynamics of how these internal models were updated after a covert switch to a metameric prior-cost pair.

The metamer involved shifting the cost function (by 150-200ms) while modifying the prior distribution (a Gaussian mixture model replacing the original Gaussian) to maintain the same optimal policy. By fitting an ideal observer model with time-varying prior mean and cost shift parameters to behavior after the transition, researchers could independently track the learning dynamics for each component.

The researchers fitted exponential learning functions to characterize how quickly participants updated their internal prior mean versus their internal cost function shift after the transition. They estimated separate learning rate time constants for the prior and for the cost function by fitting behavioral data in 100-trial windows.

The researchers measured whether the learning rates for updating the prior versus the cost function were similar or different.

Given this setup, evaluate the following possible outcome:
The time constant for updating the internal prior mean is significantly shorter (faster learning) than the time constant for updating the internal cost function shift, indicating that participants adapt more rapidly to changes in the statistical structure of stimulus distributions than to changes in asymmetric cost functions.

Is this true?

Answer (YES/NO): NO